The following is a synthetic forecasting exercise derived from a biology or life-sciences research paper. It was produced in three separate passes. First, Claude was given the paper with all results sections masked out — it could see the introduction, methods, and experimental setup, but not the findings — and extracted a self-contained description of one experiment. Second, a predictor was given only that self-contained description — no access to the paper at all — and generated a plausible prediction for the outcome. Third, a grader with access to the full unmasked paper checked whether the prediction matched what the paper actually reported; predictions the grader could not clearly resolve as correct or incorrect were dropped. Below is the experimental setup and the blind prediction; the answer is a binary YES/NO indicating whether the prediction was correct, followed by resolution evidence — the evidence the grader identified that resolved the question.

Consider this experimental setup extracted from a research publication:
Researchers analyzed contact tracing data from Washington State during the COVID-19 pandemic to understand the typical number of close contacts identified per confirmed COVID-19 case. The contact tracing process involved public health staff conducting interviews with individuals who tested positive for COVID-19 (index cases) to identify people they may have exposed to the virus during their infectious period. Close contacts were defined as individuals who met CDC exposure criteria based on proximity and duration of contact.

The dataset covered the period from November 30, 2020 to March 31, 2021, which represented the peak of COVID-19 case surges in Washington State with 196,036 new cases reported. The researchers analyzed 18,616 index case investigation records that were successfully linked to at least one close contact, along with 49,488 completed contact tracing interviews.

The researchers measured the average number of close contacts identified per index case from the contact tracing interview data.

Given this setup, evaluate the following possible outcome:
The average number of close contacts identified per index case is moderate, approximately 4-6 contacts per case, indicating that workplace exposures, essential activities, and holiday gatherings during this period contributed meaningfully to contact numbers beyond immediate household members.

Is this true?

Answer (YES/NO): NO